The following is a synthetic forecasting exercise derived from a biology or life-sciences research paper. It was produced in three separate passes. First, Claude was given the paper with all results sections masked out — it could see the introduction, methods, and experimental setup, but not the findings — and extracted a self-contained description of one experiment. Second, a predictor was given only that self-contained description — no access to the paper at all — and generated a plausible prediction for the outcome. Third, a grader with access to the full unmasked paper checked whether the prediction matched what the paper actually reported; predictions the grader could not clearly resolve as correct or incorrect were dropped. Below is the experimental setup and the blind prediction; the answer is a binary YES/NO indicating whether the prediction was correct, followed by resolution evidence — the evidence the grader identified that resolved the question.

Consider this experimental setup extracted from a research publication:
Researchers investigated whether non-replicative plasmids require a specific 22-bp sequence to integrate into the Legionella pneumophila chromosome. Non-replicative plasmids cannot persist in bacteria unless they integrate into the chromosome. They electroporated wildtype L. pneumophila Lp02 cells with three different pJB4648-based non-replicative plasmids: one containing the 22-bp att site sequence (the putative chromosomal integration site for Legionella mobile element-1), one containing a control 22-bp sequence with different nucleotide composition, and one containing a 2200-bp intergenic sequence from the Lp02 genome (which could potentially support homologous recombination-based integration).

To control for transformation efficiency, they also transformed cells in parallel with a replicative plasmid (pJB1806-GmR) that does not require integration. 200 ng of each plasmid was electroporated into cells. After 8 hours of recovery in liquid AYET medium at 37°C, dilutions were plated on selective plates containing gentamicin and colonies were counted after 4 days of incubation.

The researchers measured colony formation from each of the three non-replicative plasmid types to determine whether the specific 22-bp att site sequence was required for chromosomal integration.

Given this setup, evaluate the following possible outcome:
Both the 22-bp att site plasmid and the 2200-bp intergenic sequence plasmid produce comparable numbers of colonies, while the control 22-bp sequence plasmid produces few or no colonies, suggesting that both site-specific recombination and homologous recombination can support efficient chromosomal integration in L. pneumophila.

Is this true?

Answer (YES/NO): NO